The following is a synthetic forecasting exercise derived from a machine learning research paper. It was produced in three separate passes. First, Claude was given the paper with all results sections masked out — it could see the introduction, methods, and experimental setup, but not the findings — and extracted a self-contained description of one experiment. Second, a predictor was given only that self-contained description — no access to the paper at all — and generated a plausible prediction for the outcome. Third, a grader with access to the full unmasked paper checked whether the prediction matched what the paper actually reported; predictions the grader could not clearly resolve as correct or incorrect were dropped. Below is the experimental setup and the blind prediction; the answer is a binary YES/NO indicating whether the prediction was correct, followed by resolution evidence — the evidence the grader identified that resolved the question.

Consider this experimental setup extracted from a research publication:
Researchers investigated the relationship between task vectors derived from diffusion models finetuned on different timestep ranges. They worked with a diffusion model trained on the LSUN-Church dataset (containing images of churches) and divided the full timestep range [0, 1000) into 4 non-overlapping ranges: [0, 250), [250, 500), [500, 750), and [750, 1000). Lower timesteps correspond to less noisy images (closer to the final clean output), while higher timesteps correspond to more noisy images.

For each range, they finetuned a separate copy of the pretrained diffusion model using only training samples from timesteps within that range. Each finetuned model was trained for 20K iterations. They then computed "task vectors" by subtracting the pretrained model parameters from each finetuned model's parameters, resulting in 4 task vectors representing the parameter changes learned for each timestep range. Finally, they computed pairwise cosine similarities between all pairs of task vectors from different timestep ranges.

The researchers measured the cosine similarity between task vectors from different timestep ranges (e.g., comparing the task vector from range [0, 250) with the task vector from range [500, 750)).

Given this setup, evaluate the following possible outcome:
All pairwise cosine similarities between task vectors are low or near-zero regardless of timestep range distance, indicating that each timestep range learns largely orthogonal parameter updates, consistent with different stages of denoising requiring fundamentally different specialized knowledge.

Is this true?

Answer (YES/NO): NO